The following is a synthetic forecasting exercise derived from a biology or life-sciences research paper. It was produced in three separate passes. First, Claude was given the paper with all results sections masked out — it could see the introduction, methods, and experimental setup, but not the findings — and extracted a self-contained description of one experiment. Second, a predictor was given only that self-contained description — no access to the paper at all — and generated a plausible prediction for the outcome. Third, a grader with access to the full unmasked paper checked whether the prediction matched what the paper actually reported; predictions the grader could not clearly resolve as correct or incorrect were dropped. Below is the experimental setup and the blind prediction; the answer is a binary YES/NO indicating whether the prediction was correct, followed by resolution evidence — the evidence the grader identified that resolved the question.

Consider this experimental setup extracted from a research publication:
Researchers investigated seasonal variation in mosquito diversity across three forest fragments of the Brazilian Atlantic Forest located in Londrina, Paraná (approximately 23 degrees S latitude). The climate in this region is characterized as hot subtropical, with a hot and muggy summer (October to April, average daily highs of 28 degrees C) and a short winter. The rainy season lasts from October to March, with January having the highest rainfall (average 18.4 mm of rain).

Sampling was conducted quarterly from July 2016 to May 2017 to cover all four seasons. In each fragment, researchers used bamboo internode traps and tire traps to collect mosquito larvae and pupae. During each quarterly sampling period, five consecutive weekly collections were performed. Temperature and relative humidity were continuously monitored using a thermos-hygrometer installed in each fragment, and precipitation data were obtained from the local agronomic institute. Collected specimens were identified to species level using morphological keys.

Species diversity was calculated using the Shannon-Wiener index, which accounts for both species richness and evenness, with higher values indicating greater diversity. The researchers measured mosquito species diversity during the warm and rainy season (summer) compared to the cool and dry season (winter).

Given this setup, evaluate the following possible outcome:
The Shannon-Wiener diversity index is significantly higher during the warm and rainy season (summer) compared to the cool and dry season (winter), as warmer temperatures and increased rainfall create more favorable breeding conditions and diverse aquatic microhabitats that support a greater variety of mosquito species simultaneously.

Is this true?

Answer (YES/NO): YES